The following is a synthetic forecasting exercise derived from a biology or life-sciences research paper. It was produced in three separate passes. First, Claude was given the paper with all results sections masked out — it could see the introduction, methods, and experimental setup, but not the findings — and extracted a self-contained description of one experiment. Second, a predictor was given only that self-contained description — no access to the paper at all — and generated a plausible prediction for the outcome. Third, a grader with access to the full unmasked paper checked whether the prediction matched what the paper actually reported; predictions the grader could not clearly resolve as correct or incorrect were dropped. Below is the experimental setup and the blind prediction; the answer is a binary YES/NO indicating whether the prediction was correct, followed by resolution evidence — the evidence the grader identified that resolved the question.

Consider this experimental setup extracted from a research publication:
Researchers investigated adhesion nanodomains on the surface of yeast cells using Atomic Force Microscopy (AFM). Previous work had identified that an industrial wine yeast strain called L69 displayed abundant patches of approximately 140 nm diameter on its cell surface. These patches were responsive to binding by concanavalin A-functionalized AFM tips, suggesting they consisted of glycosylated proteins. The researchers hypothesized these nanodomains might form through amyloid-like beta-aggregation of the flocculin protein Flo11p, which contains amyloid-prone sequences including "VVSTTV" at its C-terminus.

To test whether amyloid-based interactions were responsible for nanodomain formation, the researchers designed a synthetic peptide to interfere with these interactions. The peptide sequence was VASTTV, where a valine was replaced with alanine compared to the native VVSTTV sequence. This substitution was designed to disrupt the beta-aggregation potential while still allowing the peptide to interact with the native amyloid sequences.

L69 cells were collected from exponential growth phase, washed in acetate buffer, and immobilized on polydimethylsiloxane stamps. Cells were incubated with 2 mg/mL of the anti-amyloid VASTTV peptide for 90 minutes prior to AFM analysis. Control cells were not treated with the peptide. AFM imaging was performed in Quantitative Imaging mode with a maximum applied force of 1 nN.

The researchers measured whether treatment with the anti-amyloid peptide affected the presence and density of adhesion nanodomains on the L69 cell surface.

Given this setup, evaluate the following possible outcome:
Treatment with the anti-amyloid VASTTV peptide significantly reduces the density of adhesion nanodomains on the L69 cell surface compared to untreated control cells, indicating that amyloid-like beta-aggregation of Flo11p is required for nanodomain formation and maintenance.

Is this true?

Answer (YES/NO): YES